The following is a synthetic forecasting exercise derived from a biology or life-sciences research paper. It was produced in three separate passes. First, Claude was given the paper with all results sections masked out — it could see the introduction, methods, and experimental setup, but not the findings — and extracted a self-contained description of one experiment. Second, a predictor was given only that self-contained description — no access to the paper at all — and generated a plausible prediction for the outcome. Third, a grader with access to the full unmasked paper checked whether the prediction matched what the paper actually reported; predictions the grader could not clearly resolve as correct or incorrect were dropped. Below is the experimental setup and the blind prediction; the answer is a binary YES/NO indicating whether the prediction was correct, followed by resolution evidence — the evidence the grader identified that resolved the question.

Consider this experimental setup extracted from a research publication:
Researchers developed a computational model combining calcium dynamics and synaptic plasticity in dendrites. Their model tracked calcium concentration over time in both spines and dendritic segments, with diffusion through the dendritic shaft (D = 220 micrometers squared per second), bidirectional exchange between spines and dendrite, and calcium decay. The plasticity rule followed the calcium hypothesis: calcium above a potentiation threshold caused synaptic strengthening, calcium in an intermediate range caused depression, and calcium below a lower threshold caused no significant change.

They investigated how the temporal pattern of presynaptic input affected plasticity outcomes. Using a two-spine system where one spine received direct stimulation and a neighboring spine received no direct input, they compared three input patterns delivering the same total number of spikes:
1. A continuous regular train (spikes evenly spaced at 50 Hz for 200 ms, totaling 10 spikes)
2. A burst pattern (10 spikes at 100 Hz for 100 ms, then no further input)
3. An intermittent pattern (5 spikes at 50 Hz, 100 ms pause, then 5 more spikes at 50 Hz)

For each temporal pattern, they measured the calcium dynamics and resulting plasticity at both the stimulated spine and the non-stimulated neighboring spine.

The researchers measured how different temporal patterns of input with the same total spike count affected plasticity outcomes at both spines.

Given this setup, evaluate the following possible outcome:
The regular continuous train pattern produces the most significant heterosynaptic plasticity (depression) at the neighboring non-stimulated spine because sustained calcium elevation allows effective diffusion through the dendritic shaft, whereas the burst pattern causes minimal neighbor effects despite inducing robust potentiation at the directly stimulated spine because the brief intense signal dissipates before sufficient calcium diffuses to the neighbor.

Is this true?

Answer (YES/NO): NO